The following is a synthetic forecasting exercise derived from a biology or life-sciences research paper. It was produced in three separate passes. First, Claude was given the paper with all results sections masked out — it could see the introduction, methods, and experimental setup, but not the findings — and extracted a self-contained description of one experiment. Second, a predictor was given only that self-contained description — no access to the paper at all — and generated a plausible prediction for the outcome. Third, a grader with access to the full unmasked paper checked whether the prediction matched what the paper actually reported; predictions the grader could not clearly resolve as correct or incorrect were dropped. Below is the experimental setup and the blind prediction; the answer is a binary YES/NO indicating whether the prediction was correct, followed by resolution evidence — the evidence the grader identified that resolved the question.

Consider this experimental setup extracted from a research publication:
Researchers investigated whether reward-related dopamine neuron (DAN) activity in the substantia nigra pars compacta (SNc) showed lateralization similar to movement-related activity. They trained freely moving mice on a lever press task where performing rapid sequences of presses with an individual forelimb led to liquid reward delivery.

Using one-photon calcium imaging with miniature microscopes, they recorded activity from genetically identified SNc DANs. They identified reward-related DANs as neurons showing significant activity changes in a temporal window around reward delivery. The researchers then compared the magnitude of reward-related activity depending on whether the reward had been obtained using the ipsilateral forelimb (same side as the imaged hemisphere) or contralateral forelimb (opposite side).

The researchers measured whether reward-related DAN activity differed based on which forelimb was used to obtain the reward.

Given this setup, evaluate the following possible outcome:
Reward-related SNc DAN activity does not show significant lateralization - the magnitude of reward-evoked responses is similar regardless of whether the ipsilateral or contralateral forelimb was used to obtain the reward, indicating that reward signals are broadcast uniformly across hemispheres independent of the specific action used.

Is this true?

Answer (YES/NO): YES